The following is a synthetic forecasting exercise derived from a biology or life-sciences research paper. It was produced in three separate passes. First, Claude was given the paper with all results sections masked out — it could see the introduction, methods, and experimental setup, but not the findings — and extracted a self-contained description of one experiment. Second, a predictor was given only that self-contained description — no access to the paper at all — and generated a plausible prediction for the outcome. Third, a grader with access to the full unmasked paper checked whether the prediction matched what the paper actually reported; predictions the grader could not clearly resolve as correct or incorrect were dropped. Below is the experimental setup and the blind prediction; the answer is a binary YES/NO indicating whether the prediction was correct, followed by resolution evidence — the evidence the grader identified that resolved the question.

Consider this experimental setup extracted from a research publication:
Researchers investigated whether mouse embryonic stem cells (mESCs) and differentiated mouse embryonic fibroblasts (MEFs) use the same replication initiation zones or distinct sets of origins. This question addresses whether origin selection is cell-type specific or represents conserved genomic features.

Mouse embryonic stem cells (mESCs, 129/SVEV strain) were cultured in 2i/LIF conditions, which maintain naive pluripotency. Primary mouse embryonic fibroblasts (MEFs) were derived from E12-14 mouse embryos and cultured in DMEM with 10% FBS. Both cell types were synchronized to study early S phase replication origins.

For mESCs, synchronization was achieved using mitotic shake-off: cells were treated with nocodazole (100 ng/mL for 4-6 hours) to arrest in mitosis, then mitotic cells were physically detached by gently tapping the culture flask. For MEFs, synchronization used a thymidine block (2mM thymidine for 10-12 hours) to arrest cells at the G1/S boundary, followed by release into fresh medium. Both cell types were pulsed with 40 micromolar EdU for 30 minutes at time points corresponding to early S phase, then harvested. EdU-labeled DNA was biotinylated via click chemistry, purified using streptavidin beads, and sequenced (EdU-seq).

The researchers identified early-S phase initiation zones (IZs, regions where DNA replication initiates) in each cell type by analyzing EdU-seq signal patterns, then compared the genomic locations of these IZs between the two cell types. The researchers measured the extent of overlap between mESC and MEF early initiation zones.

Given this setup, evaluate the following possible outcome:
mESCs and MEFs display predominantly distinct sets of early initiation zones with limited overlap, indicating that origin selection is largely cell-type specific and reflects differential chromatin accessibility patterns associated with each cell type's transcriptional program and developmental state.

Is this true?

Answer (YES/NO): NO